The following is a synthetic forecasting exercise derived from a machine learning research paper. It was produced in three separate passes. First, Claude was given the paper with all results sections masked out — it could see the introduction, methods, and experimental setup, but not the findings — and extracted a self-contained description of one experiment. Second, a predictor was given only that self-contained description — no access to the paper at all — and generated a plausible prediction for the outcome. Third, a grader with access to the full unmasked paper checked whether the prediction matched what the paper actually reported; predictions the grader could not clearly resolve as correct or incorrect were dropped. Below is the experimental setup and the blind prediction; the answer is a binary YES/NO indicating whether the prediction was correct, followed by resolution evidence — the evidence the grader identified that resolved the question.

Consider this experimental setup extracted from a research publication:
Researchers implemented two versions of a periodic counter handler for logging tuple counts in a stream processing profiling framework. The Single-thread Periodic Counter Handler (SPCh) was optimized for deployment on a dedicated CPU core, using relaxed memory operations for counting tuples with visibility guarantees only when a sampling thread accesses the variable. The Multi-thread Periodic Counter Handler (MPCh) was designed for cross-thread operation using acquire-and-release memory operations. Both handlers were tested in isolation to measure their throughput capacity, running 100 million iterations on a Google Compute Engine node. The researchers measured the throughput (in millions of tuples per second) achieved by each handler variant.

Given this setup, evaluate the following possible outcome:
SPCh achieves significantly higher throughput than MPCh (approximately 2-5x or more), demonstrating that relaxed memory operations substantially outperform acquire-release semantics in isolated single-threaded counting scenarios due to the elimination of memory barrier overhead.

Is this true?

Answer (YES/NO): YES